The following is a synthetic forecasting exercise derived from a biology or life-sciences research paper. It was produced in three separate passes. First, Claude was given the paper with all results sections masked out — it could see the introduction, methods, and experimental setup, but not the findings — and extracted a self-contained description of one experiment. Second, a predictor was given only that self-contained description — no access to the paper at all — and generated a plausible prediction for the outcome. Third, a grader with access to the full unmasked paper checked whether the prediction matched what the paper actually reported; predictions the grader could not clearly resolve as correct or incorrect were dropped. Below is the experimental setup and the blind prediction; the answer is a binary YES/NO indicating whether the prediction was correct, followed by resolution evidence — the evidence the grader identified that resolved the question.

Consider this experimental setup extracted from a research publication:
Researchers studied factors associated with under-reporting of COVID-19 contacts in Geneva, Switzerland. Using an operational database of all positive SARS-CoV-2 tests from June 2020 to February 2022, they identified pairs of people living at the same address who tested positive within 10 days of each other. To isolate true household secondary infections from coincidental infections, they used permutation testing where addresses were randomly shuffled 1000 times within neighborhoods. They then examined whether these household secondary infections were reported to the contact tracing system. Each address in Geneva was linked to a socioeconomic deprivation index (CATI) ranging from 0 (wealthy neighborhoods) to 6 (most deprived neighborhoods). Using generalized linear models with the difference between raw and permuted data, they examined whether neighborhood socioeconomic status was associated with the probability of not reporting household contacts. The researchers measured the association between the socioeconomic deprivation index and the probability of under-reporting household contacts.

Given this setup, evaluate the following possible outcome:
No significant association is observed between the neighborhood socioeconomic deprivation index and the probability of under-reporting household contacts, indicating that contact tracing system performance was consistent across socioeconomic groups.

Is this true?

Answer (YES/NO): NO